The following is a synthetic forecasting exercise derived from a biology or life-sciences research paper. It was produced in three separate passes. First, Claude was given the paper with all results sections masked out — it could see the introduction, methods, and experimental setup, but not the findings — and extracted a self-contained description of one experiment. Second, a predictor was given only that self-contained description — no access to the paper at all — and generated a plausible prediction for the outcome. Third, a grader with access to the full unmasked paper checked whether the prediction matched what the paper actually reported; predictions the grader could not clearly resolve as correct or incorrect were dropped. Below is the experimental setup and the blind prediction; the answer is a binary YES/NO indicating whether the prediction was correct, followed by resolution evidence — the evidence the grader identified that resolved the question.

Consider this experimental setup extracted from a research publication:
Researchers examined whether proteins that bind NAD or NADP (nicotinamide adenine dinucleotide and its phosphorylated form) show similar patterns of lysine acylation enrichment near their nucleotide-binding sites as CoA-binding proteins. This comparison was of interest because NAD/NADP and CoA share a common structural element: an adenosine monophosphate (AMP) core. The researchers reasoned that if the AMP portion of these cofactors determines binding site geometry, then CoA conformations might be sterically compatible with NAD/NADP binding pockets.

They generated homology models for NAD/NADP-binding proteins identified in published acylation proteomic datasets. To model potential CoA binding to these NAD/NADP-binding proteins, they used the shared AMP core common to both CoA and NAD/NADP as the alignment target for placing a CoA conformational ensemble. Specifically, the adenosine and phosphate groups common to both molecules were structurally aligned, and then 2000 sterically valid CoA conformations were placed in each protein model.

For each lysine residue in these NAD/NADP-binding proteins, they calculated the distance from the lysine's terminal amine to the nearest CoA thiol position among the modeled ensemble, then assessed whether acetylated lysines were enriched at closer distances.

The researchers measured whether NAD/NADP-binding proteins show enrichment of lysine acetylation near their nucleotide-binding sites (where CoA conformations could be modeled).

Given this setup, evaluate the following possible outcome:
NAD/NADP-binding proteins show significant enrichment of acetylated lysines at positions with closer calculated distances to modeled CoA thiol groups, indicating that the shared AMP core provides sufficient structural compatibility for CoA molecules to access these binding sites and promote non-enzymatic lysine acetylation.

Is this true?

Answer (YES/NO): NO